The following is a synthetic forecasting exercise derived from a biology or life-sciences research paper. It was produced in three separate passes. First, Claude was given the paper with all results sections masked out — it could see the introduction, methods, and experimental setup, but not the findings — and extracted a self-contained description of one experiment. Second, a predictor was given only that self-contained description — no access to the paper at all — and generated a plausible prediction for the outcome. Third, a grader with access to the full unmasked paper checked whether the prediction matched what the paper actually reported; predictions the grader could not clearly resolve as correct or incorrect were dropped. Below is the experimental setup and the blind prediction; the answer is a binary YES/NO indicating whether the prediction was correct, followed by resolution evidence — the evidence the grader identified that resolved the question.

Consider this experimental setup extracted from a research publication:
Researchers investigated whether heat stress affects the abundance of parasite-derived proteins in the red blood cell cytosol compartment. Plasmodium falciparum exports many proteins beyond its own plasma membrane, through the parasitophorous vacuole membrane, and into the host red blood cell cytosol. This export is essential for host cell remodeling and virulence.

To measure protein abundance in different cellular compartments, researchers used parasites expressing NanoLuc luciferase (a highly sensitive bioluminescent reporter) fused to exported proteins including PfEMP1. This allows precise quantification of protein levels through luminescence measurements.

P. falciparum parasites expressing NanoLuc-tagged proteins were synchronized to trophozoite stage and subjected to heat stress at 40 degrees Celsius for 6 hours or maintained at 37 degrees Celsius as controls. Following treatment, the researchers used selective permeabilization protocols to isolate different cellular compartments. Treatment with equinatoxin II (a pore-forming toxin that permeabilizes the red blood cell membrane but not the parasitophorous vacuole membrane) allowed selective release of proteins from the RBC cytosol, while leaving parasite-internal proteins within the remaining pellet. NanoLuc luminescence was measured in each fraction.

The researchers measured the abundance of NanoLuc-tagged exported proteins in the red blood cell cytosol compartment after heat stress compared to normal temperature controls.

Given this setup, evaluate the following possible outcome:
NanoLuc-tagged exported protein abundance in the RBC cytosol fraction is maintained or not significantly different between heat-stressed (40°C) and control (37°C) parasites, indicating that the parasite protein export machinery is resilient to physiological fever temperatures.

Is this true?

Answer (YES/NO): NO